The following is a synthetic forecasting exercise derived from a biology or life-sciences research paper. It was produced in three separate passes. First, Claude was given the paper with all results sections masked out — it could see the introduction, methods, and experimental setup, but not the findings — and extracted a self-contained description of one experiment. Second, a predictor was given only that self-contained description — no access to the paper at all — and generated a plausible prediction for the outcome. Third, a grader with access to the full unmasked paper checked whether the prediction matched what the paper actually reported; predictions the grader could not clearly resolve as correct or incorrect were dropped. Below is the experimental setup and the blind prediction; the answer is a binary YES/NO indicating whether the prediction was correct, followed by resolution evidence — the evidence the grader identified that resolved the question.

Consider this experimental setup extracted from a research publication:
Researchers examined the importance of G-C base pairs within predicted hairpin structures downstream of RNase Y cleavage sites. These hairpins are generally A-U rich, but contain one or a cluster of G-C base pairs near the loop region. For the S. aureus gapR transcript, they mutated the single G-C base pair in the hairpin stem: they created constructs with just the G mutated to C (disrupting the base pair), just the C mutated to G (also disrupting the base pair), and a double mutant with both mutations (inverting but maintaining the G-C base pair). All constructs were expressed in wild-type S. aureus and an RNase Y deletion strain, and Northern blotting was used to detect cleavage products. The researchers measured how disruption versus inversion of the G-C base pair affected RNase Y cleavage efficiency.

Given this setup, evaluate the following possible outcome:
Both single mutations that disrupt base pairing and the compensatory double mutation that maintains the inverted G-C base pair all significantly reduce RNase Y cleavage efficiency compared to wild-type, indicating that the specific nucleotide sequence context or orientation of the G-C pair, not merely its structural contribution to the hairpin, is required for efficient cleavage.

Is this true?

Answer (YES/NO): NO